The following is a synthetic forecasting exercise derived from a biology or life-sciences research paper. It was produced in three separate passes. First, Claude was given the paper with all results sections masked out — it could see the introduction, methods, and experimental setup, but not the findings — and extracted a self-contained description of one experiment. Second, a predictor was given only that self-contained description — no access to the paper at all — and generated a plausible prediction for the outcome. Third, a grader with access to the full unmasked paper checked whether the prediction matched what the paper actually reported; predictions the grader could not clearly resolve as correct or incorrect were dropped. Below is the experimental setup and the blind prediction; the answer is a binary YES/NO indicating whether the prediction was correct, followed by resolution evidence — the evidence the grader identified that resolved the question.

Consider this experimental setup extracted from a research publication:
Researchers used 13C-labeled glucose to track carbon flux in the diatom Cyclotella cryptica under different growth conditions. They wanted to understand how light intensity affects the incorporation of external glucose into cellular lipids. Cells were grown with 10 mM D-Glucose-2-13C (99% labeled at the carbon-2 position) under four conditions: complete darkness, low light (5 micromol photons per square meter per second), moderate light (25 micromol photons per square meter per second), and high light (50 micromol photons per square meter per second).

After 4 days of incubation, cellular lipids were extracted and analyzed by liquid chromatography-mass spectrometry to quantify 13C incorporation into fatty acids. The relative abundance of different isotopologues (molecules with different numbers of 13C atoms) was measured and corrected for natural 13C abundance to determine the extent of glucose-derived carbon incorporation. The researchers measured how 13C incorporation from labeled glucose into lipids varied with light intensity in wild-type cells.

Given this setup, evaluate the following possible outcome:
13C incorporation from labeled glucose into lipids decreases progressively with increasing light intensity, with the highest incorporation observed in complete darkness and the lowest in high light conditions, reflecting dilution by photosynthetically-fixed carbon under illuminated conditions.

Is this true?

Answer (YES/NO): NO